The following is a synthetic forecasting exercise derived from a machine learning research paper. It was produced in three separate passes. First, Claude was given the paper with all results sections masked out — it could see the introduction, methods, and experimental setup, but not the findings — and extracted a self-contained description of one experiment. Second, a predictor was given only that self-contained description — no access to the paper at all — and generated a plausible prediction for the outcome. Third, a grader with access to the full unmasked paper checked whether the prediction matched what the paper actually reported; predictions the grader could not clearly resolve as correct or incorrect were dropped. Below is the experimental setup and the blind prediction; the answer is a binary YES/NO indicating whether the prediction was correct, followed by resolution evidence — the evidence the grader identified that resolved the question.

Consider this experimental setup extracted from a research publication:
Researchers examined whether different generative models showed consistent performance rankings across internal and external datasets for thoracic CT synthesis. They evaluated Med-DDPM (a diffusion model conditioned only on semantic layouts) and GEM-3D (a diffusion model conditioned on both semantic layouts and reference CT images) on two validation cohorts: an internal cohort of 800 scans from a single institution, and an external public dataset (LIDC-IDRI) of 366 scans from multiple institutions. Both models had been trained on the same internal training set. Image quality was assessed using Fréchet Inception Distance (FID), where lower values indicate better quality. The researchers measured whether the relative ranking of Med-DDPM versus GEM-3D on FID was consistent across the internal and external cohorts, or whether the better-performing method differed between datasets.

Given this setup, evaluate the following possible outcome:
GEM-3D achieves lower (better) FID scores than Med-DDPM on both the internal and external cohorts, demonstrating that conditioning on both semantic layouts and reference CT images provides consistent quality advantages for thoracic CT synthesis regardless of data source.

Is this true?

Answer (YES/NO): NO